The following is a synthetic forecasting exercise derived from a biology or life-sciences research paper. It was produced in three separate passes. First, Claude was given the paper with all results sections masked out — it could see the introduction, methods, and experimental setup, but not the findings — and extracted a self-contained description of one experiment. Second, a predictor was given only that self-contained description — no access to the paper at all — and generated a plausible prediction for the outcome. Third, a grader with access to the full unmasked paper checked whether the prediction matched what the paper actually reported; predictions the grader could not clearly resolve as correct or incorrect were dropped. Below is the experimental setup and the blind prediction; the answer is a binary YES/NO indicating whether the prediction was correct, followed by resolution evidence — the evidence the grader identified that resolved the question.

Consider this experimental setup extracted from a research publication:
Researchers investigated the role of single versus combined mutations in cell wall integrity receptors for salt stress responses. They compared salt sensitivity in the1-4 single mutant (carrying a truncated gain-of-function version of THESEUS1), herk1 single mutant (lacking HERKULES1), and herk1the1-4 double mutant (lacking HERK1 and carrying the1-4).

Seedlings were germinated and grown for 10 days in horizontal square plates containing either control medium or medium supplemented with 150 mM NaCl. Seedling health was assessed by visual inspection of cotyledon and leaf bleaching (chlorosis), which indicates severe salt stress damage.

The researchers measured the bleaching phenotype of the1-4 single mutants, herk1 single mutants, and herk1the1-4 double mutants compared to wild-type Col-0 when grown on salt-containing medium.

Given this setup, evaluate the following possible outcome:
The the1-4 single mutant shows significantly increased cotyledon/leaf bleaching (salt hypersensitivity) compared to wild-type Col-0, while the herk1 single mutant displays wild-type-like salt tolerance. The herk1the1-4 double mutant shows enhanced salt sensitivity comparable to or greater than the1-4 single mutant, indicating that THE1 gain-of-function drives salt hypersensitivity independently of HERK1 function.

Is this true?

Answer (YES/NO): NO